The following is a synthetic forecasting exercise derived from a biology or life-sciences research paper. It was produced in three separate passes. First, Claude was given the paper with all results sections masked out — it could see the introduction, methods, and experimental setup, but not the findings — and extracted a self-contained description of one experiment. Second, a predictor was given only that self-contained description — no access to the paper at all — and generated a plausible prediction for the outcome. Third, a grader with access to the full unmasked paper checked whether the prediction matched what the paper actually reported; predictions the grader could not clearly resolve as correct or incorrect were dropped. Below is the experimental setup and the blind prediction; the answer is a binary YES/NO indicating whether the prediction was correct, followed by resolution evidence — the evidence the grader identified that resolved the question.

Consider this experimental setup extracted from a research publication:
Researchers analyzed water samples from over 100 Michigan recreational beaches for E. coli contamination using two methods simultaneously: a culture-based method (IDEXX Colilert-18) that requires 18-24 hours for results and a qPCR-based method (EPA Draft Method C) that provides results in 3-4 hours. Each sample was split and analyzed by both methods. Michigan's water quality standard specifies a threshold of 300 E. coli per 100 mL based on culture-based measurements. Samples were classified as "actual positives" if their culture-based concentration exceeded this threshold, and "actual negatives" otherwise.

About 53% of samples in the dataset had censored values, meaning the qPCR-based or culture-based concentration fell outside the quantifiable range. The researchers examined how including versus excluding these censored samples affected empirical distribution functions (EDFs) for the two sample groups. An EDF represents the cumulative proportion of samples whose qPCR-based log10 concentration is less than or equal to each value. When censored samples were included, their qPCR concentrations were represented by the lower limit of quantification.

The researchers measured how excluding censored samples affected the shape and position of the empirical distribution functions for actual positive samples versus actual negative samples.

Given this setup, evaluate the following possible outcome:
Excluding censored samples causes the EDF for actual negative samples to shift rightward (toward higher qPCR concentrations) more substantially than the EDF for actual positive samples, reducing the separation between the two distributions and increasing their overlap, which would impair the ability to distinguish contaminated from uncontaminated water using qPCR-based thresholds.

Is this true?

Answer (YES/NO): YES